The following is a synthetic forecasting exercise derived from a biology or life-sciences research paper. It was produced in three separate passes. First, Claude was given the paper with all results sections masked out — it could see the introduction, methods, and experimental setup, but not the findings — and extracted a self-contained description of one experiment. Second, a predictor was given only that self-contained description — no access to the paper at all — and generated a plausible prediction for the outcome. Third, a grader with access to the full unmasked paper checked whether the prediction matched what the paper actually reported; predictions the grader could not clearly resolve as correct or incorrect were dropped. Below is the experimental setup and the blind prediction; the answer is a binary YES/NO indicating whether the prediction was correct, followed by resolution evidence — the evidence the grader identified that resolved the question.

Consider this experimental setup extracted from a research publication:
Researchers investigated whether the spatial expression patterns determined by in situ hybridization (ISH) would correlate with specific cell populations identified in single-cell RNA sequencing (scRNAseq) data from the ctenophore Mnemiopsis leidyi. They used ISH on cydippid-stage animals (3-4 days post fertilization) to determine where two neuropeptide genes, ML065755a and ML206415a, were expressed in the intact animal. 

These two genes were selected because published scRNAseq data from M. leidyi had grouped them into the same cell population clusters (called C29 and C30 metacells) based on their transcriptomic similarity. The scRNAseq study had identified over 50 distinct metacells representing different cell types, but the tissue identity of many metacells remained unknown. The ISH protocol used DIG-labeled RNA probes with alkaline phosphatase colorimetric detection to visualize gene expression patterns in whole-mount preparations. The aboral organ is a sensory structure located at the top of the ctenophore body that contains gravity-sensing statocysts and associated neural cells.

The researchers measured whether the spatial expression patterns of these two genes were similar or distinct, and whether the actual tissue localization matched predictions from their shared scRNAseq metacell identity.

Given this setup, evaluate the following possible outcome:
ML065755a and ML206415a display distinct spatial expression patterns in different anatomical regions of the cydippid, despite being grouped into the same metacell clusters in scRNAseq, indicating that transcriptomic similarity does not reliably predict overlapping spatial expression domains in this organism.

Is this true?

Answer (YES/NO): NO